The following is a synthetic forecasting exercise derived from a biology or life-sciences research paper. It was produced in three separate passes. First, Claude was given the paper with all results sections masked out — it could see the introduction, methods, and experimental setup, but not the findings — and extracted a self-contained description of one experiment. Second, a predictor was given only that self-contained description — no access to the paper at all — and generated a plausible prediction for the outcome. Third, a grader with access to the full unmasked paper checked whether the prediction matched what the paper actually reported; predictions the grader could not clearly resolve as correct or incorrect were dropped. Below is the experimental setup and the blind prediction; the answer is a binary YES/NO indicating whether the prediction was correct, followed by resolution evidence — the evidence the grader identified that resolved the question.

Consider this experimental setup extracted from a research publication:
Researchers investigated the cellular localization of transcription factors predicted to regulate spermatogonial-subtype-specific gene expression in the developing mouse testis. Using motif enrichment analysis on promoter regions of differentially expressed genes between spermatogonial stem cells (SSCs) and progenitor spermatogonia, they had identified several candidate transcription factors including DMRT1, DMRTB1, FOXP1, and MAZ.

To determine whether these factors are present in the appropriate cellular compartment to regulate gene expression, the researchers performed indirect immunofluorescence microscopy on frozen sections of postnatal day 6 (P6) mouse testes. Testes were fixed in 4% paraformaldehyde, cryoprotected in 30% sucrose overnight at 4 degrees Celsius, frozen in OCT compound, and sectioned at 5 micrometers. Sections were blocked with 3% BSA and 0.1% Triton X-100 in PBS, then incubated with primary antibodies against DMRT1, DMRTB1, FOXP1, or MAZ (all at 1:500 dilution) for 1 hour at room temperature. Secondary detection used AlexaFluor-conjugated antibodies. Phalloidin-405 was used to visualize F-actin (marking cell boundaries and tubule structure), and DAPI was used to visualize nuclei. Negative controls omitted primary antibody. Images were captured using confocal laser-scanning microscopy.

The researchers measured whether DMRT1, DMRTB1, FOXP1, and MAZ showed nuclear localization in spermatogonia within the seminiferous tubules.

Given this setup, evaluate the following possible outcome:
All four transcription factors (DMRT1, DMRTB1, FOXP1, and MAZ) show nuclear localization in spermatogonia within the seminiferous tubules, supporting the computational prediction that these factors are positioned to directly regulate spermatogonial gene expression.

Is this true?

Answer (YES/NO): YES